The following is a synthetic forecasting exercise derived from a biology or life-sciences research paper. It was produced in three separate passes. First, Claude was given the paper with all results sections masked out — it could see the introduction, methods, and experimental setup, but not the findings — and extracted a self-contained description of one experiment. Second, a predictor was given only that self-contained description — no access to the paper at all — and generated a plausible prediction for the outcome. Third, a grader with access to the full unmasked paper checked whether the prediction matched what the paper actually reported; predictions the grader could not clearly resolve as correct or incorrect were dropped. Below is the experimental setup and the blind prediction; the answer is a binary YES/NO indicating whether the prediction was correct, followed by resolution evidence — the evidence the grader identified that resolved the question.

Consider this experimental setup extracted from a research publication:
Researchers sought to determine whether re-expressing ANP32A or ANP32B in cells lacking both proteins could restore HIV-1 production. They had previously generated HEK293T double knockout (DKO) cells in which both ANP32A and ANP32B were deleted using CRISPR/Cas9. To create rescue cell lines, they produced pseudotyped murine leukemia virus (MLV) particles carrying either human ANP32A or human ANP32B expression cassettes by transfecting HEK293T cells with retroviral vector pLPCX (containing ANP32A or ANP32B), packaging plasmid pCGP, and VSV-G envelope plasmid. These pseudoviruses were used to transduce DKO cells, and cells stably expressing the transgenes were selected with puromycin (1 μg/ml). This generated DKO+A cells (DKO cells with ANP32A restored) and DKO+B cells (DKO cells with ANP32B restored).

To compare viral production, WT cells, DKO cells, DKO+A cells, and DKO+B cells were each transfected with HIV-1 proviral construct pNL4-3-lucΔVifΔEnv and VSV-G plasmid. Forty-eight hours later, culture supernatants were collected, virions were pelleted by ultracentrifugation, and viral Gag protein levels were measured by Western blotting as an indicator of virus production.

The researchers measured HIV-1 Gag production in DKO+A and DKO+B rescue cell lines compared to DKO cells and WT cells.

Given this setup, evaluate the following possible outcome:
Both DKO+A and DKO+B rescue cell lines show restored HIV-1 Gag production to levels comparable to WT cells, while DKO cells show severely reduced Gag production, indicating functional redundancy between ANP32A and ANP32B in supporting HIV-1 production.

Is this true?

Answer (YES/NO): YES